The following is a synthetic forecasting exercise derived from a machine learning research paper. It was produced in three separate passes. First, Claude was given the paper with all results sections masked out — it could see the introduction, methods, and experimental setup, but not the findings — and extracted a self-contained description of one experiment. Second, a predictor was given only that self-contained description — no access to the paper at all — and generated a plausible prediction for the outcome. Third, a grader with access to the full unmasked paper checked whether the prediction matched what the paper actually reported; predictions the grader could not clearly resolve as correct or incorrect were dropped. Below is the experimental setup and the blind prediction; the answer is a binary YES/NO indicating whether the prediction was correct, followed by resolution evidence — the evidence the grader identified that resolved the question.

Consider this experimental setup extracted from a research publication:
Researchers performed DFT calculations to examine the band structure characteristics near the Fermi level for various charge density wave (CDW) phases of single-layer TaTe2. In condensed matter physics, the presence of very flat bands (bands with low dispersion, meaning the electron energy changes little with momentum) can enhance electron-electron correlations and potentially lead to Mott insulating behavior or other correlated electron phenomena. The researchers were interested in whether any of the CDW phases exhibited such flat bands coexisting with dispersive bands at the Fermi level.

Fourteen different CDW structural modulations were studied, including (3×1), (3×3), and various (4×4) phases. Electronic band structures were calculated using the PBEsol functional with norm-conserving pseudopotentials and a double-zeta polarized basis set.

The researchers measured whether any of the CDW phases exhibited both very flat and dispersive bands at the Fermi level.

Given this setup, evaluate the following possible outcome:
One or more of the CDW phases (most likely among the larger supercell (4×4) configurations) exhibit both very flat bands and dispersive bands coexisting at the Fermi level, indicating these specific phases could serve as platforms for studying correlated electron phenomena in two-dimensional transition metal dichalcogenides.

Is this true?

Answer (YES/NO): NO